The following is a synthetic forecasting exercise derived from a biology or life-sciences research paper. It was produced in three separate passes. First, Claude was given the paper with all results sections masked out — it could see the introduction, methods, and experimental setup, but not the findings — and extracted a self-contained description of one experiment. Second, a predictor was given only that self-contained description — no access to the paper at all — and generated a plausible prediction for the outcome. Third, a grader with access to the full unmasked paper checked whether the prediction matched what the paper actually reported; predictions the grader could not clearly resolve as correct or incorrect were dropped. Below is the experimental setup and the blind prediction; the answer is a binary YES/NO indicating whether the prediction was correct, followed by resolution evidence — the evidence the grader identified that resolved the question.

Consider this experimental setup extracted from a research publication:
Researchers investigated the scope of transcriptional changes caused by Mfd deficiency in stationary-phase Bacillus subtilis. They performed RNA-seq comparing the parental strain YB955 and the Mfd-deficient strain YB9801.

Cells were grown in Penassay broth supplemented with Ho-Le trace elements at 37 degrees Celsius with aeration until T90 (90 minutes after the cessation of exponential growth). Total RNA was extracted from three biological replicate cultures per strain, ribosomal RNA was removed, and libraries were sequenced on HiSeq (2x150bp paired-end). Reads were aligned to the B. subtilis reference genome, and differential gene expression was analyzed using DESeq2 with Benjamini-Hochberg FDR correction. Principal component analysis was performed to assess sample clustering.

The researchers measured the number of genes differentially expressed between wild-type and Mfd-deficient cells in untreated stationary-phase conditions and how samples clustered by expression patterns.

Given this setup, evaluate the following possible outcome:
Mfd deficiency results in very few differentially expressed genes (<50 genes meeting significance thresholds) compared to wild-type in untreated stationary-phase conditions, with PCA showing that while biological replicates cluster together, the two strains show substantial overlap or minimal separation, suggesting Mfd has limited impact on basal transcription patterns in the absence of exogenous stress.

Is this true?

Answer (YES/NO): NO